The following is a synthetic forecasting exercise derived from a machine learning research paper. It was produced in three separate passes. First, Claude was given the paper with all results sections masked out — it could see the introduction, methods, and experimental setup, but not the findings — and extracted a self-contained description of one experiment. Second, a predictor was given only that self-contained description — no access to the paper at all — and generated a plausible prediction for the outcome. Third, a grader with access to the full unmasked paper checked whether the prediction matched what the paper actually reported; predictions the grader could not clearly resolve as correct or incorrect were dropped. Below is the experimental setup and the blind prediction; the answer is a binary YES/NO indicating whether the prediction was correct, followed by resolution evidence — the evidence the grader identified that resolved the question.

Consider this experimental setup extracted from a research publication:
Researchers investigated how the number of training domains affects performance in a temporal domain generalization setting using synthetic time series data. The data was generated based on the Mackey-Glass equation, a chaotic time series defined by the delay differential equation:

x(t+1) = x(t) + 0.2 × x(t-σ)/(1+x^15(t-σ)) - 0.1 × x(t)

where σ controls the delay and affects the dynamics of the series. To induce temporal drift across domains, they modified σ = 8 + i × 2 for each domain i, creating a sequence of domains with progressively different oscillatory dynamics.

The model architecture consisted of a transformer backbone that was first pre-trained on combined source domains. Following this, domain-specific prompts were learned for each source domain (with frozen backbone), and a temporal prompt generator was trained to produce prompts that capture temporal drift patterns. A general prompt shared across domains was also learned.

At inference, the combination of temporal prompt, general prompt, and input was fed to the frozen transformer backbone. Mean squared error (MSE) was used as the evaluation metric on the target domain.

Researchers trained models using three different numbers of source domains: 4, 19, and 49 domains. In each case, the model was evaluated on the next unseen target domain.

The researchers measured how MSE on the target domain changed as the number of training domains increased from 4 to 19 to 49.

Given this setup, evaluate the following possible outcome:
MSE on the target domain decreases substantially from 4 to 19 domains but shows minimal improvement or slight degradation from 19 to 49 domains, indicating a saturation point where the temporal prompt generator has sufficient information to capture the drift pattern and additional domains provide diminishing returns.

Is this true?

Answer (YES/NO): YES